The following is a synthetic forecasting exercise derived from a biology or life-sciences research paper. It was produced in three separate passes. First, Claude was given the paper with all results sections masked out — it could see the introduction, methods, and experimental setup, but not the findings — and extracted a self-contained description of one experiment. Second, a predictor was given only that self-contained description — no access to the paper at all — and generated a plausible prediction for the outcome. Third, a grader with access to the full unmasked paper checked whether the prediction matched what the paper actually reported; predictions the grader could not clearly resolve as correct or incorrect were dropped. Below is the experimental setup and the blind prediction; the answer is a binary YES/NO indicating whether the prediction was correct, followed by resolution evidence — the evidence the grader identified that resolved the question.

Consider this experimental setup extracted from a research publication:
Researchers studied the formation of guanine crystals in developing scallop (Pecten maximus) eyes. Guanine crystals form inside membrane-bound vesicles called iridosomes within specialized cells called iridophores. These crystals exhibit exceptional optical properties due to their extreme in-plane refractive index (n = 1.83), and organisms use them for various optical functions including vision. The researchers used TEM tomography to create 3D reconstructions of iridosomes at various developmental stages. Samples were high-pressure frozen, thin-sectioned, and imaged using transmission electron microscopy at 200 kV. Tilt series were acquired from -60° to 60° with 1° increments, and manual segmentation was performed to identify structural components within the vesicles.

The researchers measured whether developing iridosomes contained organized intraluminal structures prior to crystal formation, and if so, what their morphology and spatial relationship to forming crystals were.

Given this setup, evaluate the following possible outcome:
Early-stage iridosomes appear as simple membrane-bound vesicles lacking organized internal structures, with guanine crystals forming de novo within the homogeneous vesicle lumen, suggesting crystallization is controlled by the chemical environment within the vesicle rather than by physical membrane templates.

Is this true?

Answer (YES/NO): NO